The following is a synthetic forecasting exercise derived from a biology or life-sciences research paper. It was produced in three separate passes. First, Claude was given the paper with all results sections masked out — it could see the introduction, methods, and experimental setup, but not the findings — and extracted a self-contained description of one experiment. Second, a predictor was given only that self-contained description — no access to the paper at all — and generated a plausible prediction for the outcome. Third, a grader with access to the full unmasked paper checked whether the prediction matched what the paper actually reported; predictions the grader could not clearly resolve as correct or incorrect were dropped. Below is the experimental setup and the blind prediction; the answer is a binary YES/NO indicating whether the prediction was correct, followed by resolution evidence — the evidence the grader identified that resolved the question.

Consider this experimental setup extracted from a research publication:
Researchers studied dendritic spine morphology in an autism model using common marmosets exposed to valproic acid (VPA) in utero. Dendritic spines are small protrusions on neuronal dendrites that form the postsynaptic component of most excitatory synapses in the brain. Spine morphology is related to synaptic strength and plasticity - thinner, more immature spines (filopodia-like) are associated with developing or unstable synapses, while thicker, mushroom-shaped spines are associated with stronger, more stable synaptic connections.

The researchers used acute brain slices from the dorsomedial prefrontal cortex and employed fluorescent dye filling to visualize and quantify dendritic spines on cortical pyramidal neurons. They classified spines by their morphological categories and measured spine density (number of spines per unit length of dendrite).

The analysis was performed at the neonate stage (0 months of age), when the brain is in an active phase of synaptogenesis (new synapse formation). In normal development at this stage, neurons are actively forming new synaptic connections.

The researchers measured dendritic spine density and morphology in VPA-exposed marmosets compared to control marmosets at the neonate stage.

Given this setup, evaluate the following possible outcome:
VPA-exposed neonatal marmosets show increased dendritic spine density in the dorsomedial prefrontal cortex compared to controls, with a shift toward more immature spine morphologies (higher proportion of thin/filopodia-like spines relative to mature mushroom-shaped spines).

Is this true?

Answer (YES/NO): NO